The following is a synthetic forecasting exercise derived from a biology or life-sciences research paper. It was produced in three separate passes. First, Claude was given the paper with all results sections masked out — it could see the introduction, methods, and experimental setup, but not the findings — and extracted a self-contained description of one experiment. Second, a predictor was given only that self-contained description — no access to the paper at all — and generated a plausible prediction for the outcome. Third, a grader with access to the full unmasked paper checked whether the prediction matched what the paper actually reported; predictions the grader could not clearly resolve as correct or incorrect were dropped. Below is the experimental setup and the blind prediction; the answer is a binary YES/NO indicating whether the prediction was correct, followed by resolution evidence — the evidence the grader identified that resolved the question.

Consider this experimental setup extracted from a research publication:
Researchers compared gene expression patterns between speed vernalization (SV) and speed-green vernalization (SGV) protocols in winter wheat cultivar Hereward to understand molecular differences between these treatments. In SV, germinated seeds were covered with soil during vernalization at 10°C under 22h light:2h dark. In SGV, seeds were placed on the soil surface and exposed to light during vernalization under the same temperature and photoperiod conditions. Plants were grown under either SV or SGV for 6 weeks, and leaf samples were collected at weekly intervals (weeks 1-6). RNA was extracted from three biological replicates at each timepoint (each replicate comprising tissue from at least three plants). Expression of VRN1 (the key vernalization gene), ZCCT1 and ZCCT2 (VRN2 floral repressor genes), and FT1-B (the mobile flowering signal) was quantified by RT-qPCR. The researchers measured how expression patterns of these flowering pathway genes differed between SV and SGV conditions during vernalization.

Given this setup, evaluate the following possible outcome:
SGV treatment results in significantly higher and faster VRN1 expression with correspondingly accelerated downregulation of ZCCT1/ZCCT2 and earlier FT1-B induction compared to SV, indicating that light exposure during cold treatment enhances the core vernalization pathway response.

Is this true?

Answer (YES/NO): NO